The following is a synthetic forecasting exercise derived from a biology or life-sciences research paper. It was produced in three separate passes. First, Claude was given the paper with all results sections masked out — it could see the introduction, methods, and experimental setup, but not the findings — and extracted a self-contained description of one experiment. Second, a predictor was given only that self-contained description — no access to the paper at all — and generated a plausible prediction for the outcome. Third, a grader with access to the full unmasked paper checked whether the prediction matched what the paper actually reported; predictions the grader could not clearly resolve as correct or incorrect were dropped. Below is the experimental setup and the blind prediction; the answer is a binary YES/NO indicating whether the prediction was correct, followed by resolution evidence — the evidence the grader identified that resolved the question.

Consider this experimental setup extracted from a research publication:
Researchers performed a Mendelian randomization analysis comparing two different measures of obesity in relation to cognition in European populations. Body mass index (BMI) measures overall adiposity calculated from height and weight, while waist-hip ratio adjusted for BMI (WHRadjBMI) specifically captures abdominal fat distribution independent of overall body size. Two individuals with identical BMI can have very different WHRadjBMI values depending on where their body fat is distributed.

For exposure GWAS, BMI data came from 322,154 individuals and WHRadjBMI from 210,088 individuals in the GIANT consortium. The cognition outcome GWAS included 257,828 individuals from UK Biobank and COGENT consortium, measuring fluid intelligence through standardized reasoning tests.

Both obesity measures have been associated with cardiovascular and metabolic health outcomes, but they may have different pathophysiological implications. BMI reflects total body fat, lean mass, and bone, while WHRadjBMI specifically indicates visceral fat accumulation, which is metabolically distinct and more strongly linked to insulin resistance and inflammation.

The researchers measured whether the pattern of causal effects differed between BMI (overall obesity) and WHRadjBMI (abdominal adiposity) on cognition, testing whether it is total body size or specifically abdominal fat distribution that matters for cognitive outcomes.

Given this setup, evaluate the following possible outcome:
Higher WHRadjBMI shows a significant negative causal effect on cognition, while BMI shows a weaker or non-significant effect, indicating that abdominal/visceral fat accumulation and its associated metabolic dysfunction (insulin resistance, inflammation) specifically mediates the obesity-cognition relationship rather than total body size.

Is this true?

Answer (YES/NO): YES